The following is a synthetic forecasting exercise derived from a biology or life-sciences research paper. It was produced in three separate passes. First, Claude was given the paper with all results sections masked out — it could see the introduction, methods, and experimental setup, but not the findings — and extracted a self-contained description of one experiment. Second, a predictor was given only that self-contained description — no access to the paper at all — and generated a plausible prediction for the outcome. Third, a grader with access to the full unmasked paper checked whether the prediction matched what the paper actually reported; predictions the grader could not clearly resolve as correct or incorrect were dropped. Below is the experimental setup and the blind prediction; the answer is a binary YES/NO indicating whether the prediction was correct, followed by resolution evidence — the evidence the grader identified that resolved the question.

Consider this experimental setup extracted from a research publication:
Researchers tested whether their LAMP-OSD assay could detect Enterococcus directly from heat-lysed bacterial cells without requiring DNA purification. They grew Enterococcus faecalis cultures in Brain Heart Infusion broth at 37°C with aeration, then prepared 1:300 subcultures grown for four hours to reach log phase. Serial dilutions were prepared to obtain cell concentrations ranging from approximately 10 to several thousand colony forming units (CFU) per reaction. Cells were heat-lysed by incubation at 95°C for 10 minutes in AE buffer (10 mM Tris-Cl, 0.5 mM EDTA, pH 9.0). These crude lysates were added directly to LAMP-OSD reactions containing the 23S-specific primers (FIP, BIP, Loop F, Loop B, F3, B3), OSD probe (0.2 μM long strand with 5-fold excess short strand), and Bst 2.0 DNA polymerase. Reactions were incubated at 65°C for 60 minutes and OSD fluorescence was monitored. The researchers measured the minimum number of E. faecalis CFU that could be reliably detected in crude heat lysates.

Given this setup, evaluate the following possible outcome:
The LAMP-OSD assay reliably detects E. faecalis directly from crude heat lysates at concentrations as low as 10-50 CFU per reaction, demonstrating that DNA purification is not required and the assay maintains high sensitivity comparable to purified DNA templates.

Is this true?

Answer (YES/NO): YES